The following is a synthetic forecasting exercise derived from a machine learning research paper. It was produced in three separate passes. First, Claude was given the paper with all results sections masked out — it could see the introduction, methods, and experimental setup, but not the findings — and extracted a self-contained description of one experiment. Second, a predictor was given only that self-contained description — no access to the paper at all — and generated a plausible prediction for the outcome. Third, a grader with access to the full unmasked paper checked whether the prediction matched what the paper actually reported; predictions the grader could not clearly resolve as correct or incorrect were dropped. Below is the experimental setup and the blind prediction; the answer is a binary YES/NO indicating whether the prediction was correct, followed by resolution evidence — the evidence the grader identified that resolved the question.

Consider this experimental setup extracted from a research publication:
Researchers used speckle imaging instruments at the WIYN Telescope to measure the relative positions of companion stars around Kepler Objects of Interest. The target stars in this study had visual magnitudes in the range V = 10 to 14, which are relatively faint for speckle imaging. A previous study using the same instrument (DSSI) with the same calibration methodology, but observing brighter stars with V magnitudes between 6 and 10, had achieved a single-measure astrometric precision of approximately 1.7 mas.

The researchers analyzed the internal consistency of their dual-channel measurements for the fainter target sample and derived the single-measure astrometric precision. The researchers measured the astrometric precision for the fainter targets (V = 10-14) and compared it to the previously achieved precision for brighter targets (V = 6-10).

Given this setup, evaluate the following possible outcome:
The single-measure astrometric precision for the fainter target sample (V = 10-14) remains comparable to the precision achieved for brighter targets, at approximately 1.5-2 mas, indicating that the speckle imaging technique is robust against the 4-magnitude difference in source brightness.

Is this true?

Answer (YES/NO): NO